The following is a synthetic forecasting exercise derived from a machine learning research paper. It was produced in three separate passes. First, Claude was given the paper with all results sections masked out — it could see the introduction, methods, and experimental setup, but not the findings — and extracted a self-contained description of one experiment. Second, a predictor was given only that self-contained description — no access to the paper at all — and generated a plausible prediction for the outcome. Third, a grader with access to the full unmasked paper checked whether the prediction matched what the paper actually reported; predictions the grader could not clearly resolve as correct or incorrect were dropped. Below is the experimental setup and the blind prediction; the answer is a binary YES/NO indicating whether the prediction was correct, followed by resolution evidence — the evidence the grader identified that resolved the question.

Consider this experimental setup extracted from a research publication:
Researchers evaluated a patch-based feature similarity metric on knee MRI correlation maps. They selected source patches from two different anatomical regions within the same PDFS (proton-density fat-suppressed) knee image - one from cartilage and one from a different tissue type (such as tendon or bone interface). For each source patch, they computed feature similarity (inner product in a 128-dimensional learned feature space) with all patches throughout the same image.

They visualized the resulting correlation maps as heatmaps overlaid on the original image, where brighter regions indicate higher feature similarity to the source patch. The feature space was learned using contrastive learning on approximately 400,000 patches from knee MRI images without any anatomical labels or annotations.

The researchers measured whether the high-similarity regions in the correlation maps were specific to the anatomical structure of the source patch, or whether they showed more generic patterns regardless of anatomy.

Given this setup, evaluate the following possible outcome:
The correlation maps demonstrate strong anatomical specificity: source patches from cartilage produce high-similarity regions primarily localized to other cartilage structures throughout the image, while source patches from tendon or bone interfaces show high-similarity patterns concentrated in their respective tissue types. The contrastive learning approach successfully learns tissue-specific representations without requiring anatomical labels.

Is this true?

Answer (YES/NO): YES